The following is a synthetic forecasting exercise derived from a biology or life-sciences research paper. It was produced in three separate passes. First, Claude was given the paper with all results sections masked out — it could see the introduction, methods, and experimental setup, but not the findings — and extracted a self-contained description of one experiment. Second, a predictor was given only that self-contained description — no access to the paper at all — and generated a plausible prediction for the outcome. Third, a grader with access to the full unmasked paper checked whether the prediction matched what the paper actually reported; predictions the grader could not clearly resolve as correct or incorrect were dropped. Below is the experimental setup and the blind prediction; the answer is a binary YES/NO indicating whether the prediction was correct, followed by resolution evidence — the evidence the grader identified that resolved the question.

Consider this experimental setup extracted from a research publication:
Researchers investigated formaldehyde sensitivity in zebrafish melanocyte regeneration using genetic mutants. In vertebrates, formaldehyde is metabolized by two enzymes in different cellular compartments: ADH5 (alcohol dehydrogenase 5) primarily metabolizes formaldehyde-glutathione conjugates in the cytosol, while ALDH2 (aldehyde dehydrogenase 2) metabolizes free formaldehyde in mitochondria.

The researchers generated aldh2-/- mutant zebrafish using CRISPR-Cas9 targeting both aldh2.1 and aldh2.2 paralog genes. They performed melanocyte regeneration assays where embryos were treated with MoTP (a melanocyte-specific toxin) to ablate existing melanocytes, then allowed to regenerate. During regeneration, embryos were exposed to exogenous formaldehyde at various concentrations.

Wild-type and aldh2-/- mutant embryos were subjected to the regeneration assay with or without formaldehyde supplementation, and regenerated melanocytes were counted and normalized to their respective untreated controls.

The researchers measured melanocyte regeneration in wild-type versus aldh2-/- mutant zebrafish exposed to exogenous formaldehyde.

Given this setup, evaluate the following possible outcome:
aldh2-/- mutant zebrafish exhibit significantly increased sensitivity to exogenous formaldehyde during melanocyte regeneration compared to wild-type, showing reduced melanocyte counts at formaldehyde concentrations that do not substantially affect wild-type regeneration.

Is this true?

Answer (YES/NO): YES